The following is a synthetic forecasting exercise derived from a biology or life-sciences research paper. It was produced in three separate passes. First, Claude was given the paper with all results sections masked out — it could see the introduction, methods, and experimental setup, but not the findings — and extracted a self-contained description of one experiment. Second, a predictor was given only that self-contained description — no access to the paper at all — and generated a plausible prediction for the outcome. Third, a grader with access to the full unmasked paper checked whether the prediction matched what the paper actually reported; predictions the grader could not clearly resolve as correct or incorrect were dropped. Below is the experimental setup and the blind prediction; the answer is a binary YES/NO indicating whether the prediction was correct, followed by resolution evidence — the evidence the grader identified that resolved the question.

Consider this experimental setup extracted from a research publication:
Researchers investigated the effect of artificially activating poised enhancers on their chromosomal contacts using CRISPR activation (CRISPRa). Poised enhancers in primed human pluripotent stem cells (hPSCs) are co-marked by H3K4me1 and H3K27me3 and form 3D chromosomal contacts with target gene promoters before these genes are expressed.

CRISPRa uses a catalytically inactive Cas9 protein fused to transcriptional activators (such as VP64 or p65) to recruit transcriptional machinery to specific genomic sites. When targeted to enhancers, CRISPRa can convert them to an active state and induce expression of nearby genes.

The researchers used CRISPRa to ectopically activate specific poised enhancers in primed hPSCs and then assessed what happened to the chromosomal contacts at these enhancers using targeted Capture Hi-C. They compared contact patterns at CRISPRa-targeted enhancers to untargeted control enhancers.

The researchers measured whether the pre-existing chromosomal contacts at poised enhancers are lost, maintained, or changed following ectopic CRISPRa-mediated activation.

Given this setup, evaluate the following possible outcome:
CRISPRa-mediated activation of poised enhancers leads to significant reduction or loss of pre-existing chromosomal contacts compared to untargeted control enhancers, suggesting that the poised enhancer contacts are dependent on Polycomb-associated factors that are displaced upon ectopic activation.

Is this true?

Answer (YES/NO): NO